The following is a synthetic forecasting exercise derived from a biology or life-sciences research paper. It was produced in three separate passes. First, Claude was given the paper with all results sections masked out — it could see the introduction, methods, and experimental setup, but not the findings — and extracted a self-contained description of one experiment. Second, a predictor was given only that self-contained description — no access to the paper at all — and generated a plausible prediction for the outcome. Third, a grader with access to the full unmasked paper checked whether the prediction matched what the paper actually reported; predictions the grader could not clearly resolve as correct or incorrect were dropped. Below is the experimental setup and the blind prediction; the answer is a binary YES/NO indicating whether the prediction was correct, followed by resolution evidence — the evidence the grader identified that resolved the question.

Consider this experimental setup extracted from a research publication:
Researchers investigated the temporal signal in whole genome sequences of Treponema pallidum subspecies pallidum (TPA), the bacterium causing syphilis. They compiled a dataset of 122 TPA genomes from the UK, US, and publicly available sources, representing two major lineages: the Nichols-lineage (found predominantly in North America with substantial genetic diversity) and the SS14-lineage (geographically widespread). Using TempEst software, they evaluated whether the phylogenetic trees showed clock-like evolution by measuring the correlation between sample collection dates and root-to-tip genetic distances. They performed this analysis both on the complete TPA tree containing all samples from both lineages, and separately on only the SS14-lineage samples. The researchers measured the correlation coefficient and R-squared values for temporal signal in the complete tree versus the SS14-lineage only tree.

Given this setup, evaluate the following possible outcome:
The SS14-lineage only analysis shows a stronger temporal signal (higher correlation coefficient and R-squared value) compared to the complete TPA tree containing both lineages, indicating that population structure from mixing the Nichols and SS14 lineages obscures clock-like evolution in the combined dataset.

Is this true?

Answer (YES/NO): YES